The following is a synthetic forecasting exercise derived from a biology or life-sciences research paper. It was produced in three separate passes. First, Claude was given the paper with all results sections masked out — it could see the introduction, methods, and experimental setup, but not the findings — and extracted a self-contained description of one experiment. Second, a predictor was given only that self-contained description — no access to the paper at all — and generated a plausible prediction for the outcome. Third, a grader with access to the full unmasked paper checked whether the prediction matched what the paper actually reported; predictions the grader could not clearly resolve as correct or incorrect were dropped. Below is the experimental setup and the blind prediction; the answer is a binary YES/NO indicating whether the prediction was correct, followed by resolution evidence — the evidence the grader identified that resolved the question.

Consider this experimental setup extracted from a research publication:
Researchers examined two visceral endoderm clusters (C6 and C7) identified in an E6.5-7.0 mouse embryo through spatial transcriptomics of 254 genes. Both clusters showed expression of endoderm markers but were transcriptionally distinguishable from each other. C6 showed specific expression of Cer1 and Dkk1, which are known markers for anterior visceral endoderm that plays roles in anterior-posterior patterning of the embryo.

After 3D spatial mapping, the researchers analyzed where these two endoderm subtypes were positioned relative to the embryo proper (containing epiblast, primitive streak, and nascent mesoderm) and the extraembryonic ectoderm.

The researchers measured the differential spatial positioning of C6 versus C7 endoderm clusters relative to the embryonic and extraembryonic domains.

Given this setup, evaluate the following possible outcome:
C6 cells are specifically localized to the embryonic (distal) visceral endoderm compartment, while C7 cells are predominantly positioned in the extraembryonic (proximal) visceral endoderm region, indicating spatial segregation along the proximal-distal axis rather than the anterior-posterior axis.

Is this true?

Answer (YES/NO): YES